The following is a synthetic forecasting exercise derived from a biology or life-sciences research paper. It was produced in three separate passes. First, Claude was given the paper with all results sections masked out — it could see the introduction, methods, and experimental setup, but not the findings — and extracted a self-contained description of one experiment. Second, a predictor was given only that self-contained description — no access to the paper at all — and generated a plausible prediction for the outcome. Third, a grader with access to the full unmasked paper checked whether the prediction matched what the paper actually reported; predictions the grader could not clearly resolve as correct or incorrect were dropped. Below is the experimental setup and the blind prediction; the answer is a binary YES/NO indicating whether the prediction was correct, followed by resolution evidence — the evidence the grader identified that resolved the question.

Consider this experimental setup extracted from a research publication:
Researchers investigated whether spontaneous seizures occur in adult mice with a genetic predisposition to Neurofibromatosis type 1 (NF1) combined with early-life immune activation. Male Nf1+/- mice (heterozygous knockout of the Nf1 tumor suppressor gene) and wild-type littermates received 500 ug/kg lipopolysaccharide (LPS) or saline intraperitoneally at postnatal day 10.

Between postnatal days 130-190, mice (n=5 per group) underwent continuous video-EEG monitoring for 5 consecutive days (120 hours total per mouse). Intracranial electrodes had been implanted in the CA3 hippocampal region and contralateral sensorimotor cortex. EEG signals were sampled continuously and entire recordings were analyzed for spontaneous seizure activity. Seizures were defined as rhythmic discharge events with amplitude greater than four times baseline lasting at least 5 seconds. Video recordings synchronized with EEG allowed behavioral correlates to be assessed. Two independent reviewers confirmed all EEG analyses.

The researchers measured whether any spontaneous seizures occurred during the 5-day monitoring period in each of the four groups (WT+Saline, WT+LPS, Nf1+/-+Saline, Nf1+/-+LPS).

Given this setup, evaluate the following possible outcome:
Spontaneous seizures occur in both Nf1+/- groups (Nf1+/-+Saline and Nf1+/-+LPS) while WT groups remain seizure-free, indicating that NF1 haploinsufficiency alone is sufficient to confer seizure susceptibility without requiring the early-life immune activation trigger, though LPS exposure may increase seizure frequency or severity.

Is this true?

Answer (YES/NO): NO